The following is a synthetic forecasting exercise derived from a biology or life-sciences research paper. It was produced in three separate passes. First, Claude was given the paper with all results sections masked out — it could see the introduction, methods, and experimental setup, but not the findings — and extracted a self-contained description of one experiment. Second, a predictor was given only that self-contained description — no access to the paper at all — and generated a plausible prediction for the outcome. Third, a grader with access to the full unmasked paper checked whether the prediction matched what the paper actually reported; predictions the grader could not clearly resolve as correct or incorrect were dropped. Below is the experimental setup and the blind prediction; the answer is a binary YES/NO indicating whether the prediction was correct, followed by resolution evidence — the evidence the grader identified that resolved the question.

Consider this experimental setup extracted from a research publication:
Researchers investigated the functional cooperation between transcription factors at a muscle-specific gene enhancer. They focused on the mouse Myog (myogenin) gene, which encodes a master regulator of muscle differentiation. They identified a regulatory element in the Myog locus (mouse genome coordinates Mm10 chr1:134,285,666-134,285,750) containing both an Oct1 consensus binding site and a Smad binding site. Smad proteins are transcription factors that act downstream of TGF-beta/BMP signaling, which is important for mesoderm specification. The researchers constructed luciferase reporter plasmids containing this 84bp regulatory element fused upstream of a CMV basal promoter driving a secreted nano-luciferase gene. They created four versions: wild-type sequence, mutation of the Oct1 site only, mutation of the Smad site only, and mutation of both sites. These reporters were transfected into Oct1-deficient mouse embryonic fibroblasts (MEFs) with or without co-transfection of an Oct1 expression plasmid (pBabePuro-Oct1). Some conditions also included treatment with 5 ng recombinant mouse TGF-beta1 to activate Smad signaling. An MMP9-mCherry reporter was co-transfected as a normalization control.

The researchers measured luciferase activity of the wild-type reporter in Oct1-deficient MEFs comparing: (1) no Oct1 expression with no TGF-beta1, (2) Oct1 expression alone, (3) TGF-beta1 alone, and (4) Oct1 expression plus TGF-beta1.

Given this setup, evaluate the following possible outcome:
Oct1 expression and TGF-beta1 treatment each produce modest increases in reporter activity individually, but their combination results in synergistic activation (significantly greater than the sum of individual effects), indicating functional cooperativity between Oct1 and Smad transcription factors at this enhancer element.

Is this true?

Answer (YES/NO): YES